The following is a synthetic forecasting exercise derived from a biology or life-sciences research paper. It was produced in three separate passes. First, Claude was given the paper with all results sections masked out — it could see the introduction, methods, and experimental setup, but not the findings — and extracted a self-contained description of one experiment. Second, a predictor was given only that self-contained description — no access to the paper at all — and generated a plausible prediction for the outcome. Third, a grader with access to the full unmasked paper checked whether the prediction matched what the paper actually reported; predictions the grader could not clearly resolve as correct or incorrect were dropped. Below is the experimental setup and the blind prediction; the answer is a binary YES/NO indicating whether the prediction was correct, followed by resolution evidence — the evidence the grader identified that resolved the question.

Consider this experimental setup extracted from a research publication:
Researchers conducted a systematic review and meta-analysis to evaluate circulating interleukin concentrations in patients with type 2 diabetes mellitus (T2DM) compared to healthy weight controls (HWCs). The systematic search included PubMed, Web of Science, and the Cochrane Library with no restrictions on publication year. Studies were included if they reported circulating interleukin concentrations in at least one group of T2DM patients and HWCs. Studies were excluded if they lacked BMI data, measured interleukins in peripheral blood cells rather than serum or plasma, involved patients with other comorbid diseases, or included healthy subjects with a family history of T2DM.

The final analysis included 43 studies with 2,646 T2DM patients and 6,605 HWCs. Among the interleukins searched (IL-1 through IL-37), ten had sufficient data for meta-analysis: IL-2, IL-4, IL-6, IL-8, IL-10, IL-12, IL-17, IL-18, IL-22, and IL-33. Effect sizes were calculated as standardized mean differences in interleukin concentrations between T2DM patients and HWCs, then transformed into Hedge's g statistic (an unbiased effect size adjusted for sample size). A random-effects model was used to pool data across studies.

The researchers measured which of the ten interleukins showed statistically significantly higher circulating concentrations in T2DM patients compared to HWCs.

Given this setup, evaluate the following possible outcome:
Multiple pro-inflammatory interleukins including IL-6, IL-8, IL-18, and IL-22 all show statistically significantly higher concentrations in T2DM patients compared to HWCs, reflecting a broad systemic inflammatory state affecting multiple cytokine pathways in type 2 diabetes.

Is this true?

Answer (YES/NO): NO